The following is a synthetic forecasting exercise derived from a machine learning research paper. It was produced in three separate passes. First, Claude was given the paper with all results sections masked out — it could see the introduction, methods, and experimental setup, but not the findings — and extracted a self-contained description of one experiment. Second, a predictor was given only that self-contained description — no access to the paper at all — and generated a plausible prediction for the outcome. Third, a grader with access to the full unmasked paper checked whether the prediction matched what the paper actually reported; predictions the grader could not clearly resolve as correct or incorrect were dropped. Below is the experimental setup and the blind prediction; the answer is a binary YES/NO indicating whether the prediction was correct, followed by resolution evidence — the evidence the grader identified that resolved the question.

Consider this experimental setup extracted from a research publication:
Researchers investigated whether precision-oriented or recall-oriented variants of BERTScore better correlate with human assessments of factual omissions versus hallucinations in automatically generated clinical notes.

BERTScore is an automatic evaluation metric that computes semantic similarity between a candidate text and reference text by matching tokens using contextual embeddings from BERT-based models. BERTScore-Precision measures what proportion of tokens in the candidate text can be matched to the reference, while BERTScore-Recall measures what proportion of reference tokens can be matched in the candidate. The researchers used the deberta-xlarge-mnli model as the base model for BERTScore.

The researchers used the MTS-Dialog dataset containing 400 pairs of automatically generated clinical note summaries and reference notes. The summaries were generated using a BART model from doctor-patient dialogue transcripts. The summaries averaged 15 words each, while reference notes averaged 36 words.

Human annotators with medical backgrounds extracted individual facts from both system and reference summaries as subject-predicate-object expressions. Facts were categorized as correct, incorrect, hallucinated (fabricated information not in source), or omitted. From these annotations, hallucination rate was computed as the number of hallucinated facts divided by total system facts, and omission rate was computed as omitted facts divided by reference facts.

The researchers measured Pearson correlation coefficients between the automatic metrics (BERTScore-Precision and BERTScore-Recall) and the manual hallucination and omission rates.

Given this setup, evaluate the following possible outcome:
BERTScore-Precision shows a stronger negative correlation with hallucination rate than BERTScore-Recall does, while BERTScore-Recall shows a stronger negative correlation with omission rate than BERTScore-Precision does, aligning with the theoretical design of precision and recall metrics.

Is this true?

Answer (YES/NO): YES